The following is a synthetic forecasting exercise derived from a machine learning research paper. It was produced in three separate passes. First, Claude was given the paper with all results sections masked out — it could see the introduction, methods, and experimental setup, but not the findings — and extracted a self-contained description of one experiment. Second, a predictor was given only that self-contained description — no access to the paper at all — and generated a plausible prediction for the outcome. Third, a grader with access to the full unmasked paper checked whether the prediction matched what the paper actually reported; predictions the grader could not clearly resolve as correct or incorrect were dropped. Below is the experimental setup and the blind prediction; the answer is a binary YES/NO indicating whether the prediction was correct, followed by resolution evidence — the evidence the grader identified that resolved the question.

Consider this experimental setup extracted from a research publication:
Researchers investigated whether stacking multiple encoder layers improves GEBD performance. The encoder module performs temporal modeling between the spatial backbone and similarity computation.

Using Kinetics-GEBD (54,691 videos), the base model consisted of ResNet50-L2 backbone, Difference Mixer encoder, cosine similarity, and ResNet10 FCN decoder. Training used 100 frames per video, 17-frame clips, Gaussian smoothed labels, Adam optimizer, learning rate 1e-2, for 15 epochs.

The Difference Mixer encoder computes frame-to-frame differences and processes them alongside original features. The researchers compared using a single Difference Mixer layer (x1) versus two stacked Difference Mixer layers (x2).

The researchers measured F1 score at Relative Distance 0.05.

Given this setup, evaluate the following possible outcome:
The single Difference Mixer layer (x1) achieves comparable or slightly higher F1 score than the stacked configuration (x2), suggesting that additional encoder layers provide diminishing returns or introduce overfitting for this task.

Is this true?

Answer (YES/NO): YES